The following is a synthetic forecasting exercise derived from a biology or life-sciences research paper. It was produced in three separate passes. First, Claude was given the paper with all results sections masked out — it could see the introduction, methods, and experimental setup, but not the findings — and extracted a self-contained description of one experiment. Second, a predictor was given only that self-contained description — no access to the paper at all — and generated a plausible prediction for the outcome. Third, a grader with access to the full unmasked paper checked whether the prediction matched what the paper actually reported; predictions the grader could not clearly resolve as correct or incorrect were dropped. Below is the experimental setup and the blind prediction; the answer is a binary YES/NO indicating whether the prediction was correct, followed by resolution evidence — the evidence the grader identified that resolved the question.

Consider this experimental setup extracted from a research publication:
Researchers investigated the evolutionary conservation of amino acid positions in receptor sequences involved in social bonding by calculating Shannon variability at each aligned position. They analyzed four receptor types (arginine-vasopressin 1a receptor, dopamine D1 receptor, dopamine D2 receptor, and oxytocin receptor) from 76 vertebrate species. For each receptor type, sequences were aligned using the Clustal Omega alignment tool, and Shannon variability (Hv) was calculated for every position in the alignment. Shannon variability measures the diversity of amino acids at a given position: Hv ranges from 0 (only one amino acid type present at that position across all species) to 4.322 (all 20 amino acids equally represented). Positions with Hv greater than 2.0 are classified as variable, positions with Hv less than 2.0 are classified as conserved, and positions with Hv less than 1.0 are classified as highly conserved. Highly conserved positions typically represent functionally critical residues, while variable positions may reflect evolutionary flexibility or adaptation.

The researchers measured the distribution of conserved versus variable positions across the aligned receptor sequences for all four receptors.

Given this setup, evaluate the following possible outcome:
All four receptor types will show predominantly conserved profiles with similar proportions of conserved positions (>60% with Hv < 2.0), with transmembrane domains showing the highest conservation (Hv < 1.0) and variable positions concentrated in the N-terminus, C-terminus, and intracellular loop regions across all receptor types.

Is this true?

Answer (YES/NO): NO